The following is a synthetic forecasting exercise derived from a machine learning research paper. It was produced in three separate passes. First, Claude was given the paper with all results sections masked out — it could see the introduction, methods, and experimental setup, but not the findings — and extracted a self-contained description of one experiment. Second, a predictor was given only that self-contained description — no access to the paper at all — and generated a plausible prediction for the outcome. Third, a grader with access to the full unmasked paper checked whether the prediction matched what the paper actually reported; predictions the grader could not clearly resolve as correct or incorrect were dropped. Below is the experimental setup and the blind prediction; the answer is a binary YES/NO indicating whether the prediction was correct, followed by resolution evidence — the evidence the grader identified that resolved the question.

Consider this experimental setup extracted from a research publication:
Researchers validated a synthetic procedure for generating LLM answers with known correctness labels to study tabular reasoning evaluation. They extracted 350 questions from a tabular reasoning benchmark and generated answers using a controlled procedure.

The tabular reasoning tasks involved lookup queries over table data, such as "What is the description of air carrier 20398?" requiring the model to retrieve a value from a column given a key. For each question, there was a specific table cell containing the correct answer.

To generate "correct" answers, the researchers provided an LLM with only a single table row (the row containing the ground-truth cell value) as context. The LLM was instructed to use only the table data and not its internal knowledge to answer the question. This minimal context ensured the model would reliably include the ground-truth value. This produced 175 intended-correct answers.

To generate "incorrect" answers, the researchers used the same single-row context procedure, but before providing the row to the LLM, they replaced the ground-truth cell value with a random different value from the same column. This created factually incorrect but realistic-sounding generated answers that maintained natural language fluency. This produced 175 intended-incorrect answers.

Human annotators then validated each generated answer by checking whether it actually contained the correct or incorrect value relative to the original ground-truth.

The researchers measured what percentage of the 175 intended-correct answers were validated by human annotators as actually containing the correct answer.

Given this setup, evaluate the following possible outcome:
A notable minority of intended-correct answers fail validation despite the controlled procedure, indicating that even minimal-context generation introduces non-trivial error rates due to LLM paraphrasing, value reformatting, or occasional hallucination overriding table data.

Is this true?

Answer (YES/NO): NO